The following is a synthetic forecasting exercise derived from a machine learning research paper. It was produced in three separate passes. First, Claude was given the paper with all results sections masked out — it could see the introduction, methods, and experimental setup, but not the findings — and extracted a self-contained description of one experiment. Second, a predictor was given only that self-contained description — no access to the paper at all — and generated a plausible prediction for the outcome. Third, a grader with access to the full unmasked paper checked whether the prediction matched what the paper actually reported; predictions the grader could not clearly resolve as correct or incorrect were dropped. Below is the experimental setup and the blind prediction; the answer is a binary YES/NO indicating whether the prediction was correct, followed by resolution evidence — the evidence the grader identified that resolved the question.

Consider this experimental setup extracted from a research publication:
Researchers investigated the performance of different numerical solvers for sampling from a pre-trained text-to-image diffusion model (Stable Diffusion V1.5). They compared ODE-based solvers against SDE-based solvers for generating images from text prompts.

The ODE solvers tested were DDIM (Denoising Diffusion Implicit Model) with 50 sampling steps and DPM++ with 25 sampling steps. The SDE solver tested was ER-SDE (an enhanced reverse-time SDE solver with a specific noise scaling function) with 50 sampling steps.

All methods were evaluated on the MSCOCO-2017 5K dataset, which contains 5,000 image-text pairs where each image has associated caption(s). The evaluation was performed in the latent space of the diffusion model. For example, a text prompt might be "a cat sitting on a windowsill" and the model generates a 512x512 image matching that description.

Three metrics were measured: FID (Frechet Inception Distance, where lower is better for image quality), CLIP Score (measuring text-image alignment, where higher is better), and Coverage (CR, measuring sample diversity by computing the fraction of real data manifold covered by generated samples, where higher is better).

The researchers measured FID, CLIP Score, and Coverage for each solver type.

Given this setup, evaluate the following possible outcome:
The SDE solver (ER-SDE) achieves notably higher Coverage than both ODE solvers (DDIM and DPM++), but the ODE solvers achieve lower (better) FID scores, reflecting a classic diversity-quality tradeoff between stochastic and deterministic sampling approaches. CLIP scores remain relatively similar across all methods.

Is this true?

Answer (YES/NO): NO